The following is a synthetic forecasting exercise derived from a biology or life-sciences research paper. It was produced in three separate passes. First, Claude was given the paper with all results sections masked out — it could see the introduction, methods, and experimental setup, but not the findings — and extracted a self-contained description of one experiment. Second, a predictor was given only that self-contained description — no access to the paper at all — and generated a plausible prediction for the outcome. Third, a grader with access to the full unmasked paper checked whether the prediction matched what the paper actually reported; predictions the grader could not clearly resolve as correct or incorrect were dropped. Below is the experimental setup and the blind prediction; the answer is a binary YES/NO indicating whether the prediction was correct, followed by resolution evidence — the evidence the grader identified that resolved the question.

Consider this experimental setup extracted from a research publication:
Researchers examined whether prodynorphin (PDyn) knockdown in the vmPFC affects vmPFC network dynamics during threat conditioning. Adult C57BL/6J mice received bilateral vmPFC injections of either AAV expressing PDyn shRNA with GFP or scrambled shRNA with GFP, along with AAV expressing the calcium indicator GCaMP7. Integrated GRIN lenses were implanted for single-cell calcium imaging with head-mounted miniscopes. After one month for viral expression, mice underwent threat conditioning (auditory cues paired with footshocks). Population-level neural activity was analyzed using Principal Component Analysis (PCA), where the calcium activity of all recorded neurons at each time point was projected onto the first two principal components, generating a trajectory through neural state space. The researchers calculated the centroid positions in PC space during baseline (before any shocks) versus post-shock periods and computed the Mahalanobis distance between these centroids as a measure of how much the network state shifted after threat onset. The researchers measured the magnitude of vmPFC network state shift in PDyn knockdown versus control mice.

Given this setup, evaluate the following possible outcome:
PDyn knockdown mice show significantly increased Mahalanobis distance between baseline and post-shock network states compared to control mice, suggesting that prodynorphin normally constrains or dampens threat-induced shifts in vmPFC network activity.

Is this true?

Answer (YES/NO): NO